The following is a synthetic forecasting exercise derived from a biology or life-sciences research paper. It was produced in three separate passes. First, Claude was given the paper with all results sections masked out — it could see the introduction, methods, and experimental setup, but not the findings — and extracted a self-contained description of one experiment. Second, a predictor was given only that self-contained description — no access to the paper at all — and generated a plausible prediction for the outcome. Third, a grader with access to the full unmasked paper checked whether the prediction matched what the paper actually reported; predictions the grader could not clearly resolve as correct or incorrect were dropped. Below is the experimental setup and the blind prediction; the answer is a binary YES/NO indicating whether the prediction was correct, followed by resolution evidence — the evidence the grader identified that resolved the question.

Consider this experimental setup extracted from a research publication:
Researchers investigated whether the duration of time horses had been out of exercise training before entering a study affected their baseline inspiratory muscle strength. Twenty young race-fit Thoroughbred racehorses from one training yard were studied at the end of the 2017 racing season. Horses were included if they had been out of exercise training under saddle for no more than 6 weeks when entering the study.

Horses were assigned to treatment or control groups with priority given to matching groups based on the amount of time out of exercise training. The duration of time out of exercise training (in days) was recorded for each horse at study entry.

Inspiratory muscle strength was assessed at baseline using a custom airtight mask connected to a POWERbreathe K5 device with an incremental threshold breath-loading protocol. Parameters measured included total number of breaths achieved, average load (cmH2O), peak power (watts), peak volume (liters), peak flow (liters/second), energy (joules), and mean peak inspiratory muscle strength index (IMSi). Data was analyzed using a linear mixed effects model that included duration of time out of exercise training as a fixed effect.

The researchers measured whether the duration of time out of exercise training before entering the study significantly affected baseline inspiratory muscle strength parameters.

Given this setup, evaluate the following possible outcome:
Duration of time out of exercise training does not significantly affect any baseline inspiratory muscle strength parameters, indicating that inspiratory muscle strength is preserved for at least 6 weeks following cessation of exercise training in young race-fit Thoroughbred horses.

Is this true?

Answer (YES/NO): NO